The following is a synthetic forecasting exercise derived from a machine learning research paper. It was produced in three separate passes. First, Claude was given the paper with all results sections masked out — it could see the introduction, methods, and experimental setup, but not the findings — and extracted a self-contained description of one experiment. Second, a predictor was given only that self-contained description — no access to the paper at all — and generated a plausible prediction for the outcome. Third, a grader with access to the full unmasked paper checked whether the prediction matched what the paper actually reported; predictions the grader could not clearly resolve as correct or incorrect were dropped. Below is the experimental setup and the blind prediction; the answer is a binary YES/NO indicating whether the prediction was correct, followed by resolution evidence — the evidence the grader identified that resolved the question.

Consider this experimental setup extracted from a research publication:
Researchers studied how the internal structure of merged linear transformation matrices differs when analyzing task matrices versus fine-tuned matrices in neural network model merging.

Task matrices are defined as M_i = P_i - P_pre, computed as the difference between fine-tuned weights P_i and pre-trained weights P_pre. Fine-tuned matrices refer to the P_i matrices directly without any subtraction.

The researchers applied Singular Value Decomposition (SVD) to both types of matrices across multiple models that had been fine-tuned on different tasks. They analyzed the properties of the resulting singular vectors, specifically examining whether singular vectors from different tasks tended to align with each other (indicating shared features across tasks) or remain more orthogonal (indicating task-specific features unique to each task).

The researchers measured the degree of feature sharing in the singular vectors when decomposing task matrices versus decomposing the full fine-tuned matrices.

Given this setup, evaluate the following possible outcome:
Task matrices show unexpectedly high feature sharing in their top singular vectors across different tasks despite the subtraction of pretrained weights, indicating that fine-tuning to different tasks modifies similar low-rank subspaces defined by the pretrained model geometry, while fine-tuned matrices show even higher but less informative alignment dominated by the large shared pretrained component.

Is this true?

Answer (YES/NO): NO